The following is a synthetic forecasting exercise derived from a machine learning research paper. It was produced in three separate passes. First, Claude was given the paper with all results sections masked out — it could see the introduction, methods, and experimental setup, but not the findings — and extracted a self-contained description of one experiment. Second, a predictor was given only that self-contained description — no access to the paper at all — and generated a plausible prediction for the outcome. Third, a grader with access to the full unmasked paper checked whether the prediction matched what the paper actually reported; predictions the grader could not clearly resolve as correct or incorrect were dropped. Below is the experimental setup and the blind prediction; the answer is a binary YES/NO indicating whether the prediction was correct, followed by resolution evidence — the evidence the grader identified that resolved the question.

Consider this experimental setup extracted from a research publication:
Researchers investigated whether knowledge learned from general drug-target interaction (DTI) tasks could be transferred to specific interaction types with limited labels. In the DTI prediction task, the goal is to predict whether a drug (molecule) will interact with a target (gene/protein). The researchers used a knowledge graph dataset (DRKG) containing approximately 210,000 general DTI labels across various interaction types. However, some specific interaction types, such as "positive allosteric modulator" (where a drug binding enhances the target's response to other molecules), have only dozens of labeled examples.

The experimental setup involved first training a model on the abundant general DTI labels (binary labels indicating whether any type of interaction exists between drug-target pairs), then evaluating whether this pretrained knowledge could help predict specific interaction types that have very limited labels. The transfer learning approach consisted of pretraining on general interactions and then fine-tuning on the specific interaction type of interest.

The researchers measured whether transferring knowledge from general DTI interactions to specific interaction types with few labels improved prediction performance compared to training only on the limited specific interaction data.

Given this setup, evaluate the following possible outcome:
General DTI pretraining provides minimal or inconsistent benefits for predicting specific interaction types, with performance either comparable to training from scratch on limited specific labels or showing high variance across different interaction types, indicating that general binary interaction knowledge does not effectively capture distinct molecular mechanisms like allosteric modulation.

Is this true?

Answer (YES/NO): YES